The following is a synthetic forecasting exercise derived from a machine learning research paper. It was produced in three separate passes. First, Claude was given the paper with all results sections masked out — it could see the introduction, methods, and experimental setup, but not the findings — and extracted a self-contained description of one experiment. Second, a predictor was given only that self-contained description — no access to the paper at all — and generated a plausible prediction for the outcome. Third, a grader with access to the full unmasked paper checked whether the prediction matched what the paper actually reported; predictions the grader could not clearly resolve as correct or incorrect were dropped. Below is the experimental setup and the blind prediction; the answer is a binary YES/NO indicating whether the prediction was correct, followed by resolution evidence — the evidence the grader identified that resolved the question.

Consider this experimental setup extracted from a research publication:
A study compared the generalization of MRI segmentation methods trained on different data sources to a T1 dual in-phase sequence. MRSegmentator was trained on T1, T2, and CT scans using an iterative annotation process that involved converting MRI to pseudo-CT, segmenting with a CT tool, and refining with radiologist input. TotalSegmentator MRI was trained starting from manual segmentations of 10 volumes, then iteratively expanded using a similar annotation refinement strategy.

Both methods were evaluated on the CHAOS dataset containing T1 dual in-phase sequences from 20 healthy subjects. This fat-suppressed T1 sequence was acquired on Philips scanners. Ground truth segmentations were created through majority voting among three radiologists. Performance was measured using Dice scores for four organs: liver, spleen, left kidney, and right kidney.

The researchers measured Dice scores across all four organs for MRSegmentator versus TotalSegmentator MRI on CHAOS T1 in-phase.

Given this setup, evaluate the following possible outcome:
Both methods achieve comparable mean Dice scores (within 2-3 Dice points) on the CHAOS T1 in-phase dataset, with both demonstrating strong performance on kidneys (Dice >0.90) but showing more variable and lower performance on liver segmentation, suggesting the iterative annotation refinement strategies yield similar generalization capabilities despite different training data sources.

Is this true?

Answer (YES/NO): NO